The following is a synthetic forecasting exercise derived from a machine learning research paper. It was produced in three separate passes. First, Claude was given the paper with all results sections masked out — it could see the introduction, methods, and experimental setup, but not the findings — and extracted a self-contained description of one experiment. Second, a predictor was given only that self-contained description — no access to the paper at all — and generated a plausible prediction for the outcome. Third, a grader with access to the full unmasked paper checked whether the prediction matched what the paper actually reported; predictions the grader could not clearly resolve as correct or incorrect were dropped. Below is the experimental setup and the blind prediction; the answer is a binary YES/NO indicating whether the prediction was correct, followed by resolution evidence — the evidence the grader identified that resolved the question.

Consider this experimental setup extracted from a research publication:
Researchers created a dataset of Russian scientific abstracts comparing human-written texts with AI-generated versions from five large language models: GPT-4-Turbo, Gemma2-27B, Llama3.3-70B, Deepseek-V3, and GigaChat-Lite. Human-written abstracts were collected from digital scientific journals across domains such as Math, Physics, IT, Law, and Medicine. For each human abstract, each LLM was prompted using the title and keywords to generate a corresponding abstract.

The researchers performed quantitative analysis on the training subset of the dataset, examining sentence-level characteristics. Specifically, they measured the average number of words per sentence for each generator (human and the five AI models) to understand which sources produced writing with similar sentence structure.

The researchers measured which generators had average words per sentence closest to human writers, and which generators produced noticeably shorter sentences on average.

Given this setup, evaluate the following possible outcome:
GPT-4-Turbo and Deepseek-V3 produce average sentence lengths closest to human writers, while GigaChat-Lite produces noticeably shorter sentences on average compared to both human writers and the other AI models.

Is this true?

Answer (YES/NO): NO